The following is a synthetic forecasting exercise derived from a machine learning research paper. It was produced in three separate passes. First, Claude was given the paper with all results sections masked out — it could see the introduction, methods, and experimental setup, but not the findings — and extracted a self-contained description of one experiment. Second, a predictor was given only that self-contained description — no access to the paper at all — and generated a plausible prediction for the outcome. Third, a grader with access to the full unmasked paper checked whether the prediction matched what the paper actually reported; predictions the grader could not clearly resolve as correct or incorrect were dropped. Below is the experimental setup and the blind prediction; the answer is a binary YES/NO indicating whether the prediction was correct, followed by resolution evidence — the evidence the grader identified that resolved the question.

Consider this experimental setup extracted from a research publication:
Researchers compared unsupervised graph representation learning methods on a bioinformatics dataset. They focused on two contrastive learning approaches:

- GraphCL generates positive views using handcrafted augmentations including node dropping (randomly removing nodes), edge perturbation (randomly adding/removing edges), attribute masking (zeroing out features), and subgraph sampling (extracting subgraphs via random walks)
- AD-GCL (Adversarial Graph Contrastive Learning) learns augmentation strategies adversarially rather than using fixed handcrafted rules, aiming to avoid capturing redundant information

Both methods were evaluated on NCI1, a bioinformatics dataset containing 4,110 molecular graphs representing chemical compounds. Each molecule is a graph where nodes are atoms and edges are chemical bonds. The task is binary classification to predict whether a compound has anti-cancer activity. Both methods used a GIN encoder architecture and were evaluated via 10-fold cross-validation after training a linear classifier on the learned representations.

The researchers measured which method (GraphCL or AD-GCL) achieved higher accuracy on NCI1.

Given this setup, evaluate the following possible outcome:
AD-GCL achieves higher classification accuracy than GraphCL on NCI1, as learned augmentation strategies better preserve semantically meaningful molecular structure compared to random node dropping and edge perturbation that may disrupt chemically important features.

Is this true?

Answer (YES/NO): NO